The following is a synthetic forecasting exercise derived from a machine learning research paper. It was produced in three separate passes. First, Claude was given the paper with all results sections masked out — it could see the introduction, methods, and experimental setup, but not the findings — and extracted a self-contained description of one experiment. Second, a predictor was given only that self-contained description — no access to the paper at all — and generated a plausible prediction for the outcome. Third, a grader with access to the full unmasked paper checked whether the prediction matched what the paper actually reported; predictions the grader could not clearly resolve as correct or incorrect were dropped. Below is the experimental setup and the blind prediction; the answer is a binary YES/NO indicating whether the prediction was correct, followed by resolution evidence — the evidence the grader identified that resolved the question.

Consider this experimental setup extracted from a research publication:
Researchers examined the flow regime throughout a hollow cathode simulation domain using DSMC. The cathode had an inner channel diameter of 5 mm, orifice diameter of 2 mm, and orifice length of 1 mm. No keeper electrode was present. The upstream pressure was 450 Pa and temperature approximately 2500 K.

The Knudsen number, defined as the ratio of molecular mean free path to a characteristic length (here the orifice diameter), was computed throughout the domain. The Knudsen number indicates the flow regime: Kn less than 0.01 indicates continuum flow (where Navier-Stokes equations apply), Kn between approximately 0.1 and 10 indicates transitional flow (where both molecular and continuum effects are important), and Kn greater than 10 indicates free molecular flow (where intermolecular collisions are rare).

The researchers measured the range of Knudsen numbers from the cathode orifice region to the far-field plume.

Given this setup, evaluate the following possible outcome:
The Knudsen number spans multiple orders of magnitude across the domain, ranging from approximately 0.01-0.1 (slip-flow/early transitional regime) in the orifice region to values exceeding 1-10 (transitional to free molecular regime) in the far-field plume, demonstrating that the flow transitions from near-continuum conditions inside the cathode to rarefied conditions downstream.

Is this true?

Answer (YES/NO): NO